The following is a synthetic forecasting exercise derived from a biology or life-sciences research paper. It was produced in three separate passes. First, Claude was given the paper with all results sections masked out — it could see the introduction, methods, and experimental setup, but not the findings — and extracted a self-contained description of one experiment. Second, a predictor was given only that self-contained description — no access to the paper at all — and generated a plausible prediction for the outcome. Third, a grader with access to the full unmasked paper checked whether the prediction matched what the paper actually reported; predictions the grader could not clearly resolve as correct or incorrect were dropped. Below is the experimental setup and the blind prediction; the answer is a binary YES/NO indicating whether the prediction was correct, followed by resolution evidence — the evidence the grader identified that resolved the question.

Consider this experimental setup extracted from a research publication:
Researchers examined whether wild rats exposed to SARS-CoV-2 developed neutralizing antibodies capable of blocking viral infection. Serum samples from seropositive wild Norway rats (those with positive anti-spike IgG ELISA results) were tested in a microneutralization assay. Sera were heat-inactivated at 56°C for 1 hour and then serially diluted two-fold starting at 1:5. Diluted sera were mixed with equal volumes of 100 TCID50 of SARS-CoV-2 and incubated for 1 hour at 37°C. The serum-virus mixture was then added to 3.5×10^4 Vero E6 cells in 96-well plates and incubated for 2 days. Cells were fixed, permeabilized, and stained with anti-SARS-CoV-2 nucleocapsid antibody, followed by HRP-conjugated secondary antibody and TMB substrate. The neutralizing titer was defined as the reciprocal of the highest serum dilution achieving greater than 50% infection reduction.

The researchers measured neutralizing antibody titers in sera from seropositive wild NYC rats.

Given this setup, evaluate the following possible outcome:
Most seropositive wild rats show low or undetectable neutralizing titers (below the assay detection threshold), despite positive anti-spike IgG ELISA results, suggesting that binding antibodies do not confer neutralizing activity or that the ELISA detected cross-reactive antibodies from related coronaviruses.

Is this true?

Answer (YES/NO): YES